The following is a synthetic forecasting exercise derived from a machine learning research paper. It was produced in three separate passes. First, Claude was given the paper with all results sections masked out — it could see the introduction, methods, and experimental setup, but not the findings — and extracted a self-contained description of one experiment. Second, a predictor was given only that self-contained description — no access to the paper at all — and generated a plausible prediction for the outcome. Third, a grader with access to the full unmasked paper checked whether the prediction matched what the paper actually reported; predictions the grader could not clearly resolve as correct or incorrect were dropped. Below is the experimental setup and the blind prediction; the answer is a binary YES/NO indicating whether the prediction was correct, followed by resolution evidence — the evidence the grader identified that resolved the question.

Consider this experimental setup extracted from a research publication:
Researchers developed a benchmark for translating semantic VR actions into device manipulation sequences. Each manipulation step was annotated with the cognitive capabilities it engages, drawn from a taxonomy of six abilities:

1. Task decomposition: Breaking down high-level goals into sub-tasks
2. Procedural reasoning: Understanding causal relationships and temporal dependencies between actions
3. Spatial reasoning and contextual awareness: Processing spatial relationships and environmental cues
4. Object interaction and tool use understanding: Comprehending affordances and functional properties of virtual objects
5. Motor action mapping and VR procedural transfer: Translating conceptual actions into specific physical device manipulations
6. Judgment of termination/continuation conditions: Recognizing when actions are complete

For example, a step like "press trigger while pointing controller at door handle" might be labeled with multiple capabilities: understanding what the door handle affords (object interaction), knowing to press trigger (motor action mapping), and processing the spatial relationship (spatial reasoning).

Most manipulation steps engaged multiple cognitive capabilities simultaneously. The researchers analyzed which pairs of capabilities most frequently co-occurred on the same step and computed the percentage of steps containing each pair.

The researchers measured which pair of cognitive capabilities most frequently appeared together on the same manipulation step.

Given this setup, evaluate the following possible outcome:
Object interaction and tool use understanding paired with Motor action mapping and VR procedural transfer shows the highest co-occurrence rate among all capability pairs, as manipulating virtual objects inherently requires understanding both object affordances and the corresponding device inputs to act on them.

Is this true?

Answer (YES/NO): YES